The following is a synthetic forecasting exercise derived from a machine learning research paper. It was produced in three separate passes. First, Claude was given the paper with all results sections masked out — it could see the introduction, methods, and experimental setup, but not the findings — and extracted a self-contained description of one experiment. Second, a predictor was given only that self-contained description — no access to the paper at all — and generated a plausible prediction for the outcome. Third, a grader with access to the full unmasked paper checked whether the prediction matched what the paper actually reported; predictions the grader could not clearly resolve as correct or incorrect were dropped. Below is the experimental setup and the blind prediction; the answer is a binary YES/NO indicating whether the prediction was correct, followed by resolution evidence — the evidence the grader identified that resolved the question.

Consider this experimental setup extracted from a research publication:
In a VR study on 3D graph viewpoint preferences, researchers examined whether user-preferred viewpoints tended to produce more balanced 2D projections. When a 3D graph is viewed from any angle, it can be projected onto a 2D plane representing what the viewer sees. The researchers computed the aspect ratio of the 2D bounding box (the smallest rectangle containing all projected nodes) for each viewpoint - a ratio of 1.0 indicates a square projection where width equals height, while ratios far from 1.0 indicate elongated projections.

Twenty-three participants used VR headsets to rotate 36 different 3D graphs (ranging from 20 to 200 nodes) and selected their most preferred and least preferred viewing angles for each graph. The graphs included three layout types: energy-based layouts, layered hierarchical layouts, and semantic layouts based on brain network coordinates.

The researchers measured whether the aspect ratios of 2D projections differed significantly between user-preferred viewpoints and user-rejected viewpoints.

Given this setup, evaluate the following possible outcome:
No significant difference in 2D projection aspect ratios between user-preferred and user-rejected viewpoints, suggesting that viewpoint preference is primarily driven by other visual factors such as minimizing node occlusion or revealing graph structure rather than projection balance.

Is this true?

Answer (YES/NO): YES